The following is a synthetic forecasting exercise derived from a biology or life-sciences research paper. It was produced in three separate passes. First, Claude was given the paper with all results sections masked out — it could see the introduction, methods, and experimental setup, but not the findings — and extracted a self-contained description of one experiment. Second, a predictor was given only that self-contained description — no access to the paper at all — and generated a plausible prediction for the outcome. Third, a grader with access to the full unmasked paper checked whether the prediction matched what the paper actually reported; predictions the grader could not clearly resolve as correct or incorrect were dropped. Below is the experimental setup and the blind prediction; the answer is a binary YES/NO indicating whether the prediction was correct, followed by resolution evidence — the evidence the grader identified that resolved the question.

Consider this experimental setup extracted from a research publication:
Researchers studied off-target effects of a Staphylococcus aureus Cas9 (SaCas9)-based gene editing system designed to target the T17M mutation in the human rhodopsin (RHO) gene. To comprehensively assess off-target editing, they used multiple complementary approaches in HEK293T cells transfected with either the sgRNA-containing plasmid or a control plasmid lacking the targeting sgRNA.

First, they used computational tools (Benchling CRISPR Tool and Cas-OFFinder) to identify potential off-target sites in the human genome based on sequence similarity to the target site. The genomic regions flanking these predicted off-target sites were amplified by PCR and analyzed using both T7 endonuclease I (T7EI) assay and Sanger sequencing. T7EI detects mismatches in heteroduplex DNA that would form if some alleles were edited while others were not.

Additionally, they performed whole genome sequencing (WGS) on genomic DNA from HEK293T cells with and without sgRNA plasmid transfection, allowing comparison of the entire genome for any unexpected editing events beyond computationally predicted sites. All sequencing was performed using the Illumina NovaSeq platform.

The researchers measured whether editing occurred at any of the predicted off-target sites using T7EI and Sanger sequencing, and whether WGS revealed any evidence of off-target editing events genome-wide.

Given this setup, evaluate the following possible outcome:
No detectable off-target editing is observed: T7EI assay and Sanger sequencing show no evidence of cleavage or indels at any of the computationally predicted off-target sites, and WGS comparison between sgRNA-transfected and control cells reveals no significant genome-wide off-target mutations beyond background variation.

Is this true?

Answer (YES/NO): NO